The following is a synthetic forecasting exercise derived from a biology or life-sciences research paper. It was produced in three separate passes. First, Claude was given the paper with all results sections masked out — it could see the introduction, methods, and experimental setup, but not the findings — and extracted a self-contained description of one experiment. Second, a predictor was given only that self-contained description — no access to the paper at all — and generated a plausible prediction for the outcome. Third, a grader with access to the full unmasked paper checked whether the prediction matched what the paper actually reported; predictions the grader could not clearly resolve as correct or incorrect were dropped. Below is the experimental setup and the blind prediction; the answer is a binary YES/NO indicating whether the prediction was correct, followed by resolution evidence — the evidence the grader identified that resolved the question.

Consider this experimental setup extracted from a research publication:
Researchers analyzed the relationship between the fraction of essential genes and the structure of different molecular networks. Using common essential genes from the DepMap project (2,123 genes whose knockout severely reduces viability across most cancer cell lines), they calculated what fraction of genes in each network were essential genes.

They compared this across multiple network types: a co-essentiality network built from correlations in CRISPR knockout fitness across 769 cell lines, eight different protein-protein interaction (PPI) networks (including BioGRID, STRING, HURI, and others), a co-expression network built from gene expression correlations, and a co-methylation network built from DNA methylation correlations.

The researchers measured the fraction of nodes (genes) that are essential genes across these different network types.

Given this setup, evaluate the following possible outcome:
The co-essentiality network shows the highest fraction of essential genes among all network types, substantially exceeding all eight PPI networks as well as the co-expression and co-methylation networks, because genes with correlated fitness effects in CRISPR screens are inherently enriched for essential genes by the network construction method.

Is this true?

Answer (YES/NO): NO